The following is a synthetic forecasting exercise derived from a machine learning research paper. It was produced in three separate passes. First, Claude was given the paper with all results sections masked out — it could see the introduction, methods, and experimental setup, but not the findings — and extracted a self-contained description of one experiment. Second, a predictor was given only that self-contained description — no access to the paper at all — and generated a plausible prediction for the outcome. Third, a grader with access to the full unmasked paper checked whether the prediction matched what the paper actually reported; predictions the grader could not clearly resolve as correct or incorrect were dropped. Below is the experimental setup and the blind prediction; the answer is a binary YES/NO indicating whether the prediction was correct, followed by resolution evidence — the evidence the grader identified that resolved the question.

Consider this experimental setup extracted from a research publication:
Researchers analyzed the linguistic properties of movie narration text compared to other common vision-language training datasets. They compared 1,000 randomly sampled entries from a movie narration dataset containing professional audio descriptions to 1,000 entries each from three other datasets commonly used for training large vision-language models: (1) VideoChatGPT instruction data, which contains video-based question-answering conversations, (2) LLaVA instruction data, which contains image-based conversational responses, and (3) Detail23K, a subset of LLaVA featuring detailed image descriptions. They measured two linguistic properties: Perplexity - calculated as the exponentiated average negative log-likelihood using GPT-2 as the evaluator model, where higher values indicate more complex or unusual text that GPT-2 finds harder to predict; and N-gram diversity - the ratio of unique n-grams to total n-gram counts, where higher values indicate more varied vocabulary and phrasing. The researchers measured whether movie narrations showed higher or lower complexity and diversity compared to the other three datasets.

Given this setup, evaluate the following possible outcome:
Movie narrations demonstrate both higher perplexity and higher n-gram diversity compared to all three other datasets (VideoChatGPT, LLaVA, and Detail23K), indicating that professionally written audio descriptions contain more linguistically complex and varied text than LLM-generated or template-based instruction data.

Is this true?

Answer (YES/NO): YES